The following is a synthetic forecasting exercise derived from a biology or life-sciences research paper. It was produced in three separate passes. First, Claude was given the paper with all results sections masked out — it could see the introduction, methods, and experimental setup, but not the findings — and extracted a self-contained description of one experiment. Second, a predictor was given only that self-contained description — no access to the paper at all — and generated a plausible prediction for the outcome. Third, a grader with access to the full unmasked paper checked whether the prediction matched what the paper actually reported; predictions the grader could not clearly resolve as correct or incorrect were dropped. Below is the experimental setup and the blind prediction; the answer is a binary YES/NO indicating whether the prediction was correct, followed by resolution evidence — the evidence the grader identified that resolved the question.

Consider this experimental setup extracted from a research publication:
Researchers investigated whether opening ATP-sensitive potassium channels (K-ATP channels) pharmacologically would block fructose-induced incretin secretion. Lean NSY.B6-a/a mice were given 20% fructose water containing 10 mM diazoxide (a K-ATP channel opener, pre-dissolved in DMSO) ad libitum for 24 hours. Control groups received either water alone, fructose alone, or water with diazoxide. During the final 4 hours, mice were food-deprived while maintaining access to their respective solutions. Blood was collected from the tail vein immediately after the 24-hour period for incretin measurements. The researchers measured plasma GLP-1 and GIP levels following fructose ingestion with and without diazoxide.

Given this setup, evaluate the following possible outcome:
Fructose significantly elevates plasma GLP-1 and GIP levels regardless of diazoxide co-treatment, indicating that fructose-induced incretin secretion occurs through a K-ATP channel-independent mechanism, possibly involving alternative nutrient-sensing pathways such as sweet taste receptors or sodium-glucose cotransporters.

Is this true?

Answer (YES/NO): NO